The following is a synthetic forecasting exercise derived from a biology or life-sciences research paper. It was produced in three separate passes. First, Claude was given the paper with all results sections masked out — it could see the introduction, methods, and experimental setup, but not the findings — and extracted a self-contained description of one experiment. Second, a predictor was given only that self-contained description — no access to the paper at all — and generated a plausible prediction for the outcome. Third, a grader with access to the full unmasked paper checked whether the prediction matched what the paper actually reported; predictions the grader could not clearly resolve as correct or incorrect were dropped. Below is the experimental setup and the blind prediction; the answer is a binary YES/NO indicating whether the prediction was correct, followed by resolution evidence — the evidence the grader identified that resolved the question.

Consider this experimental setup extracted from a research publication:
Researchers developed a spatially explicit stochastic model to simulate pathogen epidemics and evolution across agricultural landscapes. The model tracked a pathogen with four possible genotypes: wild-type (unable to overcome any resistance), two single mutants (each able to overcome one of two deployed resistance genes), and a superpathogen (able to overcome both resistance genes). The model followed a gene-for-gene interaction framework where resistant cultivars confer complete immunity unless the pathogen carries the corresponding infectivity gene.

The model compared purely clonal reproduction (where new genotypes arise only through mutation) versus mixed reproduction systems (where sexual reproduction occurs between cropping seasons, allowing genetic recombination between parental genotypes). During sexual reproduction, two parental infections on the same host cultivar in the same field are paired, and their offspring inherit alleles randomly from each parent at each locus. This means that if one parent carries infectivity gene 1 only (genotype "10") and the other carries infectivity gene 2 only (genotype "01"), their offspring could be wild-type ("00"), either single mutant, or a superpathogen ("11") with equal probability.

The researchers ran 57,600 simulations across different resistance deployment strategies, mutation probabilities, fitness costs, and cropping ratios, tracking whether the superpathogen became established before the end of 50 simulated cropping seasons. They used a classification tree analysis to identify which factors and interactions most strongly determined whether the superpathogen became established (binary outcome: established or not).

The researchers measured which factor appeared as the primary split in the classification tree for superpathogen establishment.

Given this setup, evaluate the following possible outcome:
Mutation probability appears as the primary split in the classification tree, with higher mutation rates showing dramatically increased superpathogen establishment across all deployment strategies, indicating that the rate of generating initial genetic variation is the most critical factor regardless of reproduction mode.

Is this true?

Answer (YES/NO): YES